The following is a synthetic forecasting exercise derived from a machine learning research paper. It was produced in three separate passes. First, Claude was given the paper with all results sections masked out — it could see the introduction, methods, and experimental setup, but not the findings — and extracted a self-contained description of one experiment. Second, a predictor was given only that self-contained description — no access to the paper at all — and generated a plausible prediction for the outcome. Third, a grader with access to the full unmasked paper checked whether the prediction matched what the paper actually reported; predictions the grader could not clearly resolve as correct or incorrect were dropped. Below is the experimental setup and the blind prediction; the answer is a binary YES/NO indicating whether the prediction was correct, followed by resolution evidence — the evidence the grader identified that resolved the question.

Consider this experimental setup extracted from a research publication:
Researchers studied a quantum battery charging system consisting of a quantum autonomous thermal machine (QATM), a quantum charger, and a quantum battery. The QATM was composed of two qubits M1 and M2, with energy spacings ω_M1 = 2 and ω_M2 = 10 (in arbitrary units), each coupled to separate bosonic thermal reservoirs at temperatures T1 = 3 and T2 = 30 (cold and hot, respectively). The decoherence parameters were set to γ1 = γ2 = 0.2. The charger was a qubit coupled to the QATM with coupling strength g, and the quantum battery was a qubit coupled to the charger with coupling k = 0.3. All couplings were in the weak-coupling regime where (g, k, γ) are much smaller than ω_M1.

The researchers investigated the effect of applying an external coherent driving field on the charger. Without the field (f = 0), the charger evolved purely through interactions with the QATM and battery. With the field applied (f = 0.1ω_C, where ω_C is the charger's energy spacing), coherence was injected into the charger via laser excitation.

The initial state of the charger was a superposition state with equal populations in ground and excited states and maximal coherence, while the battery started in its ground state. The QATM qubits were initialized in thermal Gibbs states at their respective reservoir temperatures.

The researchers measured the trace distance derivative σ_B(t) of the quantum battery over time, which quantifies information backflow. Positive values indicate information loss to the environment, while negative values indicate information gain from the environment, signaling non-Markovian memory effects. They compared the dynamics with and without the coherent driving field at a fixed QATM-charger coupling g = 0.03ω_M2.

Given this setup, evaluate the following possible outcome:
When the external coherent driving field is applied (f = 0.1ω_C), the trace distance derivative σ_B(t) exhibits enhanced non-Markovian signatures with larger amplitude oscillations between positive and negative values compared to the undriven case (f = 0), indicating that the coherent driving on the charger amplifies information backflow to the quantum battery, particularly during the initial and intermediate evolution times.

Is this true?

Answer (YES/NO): YES